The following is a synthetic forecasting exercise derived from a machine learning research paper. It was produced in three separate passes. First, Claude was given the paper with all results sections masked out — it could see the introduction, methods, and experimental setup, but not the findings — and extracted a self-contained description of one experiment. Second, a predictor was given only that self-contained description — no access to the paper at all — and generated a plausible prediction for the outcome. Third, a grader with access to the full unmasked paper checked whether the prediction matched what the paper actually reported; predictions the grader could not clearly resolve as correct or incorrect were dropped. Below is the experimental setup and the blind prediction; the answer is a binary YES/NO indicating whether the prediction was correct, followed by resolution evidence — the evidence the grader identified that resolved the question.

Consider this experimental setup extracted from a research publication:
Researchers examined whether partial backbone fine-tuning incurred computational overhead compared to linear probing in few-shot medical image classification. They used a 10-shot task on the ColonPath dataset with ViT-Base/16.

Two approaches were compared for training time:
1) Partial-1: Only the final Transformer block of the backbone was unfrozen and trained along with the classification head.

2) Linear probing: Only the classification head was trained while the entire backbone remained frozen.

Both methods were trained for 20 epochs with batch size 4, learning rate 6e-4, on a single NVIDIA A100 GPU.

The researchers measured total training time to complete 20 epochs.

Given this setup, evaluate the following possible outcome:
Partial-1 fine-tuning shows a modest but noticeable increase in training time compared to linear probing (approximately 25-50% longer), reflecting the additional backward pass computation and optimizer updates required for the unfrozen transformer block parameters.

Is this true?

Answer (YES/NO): NO